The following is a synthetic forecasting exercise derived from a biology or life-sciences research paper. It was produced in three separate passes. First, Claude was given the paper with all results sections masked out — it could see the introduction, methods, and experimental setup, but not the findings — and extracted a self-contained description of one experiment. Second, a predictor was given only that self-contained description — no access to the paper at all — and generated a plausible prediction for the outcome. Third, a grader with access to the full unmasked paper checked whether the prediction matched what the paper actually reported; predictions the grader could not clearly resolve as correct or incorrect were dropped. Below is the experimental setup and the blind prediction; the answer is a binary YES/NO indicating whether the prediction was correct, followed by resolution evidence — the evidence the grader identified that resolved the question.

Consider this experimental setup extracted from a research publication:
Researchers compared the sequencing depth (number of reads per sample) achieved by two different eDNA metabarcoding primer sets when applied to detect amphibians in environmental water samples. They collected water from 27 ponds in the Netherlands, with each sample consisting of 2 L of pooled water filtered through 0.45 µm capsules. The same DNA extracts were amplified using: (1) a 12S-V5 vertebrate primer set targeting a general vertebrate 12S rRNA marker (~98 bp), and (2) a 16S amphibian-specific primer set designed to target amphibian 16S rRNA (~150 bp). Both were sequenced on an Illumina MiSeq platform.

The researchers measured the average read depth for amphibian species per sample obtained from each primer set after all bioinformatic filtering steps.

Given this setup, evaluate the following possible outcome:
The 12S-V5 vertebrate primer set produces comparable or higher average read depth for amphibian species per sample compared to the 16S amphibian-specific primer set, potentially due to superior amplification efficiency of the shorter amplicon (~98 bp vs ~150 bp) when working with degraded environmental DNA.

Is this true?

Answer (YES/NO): YES